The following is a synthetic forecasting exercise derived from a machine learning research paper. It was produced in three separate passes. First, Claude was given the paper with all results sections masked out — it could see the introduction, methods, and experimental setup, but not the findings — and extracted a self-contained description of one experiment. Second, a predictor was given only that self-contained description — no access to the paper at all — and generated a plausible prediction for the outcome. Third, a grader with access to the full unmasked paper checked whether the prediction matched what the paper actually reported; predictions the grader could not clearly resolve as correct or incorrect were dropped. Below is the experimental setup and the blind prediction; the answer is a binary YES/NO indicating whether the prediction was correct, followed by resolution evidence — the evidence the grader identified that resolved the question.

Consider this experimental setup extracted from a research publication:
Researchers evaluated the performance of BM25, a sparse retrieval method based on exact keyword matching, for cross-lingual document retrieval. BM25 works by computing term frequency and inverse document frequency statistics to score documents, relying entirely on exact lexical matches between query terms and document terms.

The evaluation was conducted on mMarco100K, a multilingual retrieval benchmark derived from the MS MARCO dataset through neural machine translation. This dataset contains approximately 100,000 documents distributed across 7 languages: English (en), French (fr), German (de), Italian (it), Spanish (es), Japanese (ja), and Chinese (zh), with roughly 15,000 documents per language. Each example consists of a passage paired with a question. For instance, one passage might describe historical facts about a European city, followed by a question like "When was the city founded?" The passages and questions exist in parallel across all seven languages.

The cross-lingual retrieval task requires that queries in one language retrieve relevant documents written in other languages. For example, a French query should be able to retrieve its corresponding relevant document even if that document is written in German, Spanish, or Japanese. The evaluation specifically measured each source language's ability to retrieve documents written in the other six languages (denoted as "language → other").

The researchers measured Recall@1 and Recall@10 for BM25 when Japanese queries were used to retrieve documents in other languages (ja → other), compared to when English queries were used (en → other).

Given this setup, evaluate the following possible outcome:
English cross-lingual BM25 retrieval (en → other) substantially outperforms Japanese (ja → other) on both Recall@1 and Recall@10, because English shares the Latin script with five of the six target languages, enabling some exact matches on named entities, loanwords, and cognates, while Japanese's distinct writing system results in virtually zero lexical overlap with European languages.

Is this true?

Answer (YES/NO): YES